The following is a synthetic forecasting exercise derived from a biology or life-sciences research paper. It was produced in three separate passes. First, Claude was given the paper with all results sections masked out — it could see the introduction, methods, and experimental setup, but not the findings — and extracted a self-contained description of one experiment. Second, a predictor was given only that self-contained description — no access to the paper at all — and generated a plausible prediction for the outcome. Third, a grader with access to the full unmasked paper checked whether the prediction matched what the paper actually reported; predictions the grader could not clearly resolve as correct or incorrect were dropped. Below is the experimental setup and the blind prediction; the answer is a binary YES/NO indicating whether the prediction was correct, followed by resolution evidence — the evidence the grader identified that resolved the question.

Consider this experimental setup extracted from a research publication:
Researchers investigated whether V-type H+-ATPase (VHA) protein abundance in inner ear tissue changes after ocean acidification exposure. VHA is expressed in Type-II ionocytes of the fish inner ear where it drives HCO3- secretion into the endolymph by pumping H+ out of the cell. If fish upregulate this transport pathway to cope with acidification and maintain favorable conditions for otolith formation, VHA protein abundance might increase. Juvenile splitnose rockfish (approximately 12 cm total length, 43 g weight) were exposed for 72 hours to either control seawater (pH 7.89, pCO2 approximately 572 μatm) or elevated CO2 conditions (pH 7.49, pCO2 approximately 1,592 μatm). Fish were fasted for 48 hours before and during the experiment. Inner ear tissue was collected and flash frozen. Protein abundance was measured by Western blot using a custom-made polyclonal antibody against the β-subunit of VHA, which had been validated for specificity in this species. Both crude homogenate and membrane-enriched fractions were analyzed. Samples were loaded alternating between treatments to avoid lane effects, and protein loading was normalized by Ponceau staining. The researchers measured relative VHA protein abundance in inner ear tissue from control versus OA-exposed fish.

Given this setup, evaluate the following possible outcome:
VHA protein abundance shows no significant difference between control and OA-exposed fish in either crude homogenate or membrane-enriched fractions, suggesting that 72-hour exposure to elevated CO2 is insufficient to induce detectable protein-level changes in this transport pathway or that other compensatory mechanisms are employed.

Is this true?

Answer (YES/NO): YES